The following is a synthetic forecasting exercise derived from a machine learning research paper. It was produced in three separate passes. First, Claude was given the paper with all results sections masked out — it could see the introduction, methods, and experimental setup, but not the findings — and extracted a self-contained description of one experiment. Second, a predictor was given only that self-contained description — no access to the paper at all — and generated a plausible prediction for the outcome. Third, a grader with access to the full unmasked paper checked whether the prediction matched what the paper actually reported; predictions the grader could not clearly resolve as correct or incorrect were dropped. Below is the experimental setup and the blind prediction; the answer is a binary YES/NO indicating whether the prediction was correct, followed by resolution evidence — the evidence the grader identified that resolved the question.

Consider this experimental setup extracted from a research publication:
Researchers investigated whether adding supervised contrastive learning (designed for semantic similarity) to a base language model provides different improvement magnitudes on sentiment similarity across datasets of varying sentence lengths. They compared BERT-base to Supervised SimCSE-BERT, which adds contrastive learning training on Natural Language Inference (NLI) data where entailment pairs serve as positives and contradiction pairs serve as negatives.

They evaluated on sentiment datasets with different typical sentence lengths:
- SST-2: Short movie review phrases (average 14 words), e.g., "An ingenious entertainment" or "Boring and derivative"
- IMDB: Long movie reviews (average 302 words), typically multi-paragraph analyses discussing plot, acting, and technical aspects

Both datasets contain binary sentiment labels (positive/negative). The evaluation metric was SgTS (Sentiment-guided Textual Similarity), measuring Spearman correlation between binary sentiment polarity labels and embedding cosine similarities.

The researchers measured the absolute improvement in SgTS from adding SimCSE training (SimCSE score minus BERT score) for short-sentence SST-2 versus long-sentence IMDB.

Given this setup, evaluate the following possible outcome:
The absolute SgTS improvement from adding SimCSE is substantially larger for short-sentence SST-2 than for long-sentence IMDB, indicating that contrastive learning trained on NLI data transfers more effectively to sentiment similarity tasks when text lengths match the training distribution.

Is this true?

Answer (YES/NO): NO